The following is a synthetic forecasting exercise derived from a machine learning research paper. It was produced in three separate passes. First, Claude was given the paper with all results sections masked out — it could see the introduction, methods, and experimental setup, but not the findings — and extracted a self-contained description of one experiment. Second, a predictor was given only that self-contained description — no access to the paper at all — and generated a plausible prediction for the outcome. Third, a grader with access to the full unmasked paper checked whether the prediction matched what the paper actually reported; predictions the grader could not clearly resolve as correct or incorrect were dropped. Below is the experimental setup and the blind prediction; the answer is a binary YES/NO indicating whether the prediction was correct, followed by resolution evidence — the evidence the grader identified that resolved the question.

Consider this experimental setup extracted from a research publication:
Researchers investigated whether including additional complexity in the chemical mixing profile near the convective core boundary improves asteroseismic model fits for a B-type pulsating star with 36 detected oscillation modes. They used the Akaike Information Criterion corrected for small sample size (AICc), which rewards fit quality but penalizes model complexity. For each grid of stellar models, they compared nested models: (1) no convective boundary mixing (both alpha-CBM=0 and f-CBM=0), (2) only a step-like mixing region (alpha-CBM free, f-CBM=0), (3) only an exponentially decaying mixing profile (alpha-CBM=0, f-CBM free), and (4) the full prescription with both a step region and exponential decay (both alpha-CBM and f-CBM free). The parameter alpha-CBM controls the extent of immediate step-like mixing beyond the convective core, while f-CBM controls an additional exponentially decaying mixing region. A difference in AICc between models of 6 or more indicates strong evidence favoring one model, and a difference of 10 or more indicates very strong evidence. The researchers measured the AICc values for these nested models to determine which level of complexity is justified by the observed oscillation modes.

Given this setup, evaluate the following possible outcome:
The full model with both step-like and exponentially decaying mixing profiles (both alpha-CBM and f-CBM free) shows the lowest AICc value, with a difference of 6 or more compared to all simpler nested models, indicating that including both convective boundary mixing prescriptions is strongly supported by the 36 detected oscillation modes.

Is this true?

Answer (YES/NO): NO